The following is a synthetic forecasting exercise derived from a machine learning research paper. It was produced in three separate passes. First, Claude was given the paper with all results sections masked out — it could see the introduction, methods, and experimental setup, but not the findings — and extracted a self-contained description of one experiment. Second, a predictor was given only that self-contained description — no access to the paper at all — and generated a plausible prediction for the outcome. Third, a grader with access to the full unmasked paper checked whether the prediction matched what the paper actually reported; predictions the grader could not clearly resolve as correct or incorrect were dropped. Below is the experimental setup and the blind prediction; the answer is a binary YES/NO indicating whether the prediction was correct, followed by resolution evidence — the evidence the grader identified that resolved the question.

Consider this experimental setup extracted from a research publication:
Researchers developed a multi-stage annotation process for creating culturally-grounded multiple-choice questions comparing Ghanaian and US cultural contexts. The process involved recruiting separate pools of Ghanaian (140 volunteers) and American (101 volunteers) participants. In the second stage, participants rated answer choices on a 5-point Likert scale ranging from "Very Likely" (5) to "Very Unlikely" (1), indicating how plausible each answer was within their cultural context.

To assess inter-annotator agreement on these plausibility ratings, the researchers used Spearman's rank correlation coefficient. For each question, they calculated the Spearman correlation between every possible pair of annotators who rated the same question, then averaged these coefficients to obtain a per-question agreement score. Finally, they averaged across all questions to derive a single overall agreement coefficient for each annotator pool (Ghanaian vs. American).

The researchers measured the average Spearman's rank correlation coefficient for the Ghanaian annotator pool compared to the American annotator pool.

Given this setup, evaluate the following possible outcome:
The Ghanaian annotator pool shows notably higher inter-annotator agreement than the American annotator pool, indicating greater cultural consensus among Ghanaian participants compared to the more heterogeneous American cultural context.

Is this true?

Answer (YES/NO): NO